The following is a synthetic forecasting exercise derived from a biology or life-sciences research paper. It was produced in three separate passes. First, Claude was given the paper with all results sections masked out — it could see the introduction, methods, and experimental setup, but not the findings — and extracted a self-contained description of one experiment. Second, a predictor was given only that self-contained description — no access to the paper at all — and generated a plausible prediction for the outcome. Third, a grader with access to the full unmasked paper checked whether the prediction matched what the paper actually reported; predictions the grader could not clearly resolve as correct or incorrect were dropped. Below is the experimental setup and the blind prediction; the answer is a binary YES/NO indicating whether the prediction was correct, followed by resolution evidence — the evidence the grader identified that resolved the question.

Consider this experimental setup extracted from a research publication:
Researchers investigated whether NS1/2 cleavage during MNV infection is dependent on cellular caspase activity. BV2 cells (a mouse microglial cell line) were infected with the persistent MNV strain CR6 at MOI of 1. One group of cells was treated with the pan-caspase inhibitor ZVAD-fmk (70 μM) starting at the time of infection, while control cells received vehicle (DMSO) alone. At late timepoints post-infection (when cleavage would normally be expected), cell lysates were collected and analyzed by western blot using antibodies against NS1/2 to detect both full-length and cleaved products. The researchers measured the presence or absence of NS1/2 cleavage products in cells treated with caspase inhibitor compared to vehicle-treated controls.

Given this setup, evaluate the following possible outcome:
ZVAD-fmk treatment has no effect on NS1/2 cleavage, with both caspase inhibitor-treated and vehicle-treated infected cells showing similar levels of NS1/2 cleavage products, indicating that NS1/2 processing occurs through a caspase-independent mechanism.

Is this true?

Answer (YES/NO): NO